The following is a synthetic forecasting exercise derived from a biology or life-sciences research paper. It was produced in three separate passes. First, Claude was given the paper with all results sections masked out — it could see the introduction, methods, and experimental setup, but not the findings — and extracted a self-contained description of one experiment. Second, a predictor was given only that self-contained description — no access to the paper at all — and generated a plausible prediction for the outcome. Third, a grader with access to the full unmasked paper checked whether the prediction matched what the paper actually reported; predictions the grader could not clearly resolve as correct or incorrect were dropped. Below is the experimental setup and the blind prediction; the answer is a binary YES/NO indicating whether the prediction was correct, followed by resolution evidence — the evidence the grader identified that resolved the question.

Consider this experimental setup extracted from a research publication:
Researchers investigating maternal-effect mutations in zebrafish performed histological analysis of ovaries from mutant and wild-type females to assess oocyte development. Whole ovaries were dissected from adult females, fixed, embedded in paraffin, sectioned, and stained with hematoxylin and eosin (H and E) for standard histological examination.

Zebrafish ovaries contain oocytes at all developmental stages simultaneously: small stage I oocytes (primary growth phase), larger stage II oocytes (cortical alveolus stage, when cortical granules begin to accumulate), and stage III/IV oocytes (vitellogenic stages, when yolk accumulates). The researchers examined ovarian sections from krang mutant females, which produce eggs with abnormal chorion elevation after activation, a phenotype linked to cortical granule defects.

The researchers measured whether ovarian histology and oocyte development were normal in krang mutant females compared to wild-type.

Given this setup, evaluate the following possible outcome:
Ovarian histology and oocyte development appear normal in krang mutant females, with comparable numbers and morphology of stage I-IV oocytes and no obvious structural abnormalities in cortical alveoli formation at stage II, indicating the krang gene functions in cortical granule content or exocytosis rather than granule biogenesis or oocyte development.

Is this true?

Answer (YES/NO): YES